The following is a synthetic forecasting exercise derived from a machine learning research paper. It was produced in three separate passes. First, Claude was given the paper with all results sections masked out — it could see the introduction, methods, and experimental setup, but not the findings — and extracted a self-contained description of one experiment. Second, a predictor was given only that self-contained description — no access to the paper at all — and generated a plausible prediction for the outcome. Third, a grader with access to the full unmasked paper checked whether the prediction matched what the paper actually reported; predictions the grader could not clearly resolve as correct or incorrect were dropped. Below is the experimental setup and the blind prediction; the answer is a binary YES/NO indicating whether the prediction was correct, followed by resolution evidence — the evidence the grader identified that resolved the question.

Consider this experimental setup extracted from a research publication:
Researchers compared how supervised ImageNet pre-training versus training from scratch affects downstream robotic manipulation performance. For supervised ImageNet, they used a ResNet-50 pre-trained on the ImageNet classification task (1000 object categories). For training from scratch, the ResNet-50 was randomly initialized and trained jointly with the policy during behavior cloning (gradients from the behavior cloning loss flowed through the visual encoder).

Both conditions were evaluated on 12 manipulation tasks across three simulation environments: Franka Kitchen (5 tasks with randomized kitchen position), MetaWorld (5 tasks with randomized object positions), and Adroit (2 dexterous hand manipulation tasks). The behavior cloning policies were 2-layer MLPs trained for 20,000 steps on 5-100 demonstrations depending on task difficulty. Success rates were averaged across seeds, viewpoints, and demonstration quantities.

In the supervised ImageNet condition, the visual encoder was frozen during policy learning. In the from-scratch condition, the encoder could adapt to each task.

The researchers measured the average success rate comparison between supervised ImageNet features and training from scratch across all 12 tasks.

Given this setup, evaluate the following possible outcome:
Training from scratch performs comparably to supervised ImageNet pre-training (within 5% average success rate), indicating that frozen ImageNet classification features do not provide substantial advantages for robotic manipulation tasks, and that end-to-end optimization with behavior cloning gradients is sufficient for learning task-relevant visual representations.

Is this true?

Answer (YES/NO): NO